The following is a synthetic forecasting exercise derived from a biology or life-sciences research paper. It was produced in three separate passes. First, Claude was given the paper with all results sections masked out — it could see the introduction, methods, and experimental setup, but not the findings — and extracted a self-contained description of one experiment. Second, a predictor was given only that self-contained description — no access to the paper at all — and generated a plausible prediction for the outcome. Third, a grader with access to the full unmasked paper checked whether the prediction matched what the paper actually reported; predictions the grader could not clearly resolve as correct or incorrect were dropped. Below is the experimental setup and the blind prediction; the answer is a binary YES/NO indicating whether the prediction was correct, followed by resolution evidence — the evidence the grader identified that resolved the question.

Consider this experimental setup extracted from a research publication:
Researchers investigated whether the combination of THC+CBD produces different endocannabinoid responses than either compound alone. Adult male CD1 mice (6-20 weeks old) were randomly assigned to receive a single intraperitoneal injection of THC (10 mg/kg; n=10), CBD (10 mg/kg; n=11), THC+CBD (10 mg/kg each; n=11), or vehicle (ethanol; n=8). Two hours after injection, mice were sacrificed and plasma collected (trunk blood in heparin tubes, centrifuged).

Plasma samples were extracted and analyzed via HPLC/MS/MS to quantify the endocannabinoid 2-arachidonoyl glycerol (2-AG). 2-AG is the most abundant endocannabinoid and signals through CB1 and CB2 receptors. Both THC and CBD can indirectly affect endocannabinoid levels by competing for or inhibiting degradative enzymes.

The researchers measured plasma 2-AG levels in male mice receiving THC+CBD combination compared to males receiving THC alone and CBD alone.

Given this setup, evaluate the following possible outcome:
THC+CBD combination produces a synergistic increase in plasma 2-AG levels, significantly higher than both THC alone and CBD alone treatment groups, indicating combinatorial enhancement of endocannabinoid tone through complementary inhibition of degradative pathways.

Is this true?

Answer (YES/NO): NO